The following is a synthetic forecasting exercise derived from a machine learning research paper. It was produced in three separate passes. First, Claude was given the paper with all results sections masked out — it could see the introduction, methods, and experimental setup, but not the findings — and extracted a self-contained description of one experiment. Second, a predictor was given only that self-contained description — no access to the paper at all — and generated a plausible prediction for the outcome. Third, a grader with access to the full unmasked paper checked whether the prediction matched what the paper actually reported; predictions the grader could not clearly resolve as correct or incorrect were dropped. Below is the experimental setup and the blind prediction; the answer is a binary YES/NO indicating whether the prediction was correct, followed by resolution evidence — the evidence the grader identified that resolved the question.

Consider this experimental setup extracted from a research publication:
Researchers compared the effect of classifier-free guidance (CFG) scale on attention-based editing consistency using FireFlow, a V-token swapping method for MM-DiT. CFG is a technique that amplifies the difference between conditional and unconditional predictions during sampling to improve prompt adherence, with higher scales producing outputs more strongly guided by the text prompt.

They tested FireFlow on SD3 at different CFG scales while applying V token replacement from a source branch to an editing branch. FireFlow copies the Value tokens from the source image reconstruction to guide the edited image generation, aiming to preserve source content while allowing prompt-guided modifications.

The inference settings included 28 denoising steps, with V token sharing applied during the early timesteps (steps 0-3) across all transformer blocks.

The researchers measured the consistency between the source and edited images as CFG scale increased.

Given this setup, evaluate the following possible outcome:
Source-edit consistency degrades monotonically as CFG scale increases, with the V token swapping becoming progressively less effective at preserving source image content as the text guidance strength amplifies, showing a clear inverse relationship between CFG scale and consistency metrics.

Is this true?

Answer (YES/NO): YES